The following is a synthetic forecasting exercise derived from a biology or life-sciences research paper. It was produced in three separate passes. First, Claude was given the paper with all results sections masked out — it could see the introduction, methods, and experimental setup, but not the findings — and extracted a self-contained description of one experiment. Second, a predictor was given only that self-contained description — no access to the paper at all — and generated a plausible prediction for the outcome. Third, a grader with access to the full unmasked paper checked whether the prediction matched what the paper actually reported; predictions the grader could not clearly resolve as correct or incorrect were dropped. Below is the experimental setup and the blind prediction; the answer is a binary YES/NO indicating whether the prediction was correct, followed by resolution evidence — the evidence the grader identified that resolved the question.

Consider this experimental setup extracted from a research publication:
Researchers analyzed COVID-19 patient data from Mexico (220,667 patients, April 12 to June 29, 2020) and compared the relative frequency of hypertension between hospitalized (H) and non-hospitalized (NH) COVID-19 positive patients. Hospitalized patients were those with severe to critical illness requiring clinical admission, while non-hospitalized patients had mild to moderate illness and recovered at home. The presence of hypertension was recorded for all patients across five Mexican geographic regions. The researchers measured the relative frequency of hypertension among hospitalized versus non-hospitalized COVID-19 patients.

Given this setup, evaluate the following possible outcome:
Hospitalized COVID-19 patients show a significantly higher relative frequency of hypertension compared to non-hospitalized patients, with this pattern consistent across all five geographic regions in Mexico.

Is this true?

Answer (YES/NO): YES